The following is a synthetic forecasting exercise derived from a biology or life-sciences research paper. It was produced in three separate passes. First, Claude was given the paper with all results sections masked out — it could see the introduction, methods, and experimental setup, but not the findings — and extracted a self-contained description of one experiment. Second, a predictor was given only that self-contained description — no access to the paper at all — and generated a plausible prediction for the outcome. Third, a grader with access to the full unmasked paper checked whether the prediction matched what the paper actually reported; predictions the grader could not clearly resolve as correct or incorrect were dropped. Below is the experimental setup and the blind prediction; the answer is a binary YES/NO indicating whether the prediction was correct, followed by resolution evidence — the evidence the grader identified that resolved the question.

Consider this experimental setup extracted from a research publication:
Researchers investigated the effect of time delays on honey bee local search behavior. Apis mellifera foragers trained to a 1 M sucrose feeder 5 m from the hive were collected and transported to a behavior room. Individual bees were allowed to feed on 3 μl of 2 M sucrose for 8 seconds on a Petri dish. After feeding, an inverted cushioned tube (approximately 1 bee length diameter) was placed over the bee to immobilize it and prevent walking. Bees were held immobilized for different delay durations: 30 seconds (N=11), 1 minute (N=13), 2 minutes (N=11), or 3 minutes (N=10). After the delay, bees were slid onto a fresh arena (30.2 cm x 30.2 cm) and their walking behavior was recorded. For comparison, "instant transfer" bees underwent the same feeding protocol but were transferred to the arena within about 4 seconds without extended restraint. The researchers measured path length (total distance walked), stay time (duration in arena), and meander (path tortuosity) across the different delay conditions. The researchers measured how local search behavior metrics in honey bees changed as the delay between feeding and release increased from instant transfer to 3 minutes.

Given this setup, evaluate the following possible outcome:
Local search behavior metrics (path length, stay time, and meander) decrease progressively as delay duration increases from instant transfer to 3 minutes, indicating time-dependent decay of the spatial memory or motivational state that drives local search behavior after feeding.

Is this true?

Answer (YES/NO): NO